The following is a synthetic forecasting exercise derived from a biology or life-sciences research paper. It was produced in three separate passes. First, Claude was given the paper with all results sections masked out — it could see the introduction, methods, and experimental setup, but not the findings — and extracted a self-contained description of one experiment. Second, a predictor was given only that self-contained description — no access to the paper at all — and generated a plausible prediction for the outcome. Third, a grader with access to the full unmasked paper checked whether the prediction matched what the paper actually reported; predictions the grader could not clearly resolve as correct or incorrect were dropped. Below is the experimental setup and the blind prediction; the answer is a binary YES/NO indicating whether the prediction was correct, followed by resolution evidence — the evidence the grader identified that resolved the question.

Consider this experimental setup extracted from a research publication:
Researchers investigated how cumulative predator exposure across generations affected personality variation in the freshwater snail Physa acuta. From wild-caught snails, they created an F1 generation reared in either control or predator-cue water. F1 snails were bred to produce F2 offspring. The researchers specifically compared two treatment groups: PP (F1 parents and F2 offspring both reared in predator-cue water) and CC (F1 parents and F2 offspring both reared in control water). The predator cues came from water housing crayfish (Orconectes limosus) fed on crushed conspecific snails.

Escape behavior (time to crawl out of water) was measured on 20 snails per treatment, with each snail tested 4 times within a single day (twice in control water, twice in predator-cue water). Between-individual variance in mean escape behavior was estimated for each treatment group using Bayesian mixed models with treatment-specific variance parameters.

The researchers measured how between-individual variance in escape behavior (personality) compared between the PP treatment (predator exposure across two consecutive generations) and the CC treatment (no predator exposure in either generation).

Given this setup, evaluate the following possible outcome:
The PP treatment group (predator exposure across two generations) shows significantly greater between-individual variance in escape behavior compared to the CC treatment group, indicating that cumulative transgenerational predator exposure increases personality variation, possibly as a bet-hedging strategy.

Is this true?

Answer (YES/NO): NO